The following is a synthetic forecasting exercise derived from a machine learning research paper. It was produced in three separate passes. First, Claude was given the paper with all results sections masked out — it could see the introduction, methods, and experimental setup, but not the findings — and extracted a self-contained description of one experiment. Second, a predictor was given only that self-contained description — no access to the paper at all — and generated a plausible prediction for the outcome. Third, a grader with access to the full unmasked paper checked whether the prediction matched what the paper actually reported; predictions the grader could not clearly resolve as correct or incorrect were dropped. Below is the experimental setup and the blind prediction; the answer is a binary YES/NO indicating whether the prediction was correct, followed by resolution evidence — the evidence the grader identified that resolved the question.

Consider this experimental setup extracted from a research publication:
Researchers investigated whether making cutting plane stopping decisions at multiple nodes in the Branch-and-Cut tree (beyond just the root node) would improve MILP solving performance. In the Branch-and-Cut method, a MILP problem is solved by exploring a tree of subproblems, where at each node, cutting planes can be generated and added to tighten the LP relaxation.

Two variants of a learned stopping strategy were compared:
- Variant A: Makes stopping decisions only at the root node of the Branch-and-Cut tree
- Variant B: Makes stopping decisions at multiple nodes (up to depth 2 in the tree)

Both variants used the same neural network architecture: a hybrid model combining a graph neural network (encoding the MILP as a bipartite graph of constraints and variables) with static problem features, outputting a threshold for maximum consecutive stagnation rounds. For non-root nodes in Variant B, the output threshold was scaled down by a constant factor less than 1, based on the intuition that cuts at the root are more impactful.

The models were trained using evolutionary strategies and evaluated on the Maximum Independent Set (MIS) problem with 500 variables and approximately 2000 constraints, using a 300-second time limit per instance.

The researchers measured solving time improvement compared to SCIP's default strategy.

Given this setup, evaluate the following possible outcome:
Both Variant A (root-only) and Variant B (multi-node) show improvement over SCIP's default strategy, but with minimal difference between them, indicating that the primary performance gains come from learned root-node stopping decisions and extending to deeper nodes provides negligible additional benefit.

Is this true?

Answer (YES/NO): NO